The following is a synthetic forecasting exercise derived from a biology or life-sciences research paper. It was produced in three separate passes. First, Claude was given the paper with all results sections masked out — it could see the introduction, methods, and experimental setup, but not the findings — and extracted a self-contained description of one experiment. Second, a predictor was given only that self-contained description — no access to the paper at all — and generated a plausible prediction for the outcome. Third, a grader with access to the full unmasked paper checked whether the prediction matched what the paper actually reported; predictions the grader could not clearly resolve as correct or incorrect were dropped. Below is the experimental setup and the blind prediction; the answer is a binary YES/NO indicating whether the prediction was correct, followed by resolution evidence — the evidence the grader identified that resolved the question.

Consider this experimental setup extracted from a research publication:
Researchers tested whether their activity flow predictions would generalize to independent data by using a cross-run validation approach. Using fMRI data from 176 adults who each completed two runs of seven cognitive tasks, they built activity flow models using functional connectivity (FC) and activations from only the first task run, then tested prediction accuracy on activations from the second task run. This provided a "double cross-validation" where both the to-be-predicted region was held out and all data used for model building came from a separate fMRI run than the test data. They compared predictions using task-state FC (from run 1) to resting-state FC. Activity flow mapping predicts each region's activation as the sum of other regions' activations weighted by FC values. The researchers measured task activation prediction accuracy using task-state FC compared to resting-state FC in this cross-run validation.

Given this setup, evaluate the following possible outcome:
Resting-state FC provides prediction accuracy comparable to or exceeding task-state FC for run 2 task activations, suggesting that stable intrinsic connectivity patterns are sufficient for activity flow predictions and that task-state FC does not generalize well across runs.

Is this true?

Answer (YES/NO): NO